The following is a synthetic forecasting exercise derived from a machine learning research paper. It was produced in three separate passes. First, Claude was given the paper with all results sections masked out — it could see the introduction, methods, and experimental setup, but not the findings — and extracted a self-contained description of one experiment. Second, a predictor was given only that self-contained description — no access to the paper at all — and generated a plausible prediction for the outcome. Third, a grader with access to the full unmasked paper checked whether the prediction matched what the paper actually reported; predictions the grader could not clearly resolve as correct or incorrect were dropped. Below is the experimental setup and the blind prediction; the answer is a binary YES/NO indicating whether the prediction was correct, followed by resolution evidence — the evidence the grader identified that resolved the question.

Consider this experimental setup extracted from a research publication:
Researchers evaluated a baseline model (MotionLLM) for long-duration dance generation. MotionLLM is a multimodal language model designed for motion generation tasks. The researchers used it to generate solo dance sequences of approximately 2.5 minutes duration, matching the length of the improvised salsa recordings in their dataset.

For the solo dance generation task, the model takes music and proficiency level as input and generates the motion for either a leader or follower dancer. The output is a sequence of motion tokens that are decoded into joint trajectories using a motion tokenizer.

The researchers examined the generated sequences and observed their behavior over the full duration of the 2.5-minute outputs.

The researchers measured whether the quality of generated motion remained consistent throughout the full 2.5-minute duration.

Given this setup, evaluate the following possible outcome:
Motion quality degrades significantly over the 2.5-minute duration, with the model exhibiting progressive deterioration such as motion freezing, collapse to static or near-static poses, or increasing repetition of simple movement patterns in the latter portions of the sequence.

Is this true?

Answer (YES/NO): YES